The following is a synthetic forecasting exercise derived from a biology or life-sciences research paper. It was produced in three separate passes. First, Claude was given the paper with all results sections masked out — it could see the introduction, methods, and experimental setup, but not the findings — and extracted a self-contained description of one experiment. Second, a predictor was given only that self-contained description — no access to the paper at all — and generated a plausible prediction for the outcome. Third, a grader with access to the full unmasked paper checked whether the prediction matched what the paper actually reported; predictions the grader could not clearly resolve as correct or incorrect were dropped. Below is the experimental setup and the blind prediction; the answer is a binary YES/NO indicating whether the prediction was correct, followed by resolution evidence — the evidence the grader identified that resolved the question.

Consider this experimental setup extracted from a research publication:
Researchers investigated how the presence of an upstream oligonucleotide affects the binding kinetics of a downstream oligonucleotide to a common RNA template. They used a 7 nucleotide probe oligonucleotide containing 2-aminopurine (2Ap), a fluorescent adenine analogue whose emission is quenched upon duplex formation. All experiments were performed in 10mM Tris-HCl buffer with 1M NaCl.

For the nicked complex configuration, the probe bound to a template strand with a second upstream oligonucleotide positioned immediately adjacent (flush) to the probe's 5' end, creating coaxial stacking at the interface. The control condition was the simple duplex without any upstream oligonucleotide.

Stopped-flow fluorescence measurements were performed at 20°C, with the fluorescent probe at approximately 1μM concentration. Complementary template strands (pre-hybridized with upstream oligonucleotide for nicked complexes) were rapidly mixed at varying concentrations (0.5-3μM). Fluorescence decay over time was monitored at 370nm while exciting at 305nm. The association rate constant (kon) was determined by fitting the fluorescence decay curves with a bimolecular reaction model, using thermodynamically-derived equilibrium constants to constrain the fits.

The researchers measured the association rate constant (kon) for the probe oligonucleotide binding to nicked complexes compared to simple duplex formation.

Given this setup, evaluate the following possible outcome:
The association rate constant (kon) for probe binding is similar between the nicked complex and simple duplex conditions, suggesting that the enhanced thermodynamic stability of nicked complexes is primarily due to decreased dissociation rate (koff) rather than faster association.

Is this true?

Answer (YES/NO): NO